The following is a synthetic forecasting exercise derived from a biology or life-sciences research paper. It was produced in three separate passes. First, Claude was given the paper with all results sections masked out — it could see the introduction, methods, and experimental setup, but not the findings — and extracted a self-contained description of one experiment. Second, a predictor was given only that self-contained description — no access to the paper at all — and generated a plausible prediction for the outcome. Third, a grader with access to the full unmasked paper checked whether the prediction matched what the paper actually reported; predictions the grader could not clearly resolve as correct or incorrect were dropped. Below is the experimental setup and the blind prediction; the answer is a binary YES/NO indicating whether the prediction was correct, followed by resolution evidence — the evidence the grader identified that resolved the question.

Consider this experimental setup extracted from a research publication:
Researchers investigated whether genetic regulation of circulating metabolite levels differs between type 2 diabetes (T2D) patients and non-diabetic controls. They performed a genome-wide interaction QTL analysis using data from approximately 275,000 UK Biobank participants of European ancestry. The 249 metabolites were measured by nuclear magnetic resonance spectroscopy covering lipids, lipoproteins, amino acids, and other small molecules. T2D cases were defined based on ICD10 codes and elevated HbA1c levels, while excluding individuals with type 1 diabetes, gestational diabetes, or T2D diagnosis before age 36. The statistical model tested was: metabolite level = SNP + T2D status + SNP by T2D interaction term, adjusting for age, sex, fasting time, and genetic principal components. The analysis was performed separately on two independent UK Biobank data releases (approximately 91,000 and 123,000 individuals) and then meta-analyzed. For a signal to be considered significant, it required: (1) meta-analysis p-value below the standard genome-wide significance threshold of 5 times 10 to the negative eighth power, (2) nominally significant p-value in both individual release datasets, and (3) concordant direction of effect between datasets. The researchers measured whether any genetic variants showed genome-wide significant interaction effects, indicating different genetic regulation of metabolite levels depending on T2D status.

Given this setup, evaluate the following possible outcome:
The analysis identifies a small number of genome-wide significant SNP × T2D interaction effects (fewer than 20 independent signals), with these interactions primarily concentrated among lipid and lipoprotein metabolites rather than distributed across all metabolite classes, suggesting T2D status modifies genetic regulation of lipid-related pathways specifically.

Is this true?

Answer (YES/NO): YES